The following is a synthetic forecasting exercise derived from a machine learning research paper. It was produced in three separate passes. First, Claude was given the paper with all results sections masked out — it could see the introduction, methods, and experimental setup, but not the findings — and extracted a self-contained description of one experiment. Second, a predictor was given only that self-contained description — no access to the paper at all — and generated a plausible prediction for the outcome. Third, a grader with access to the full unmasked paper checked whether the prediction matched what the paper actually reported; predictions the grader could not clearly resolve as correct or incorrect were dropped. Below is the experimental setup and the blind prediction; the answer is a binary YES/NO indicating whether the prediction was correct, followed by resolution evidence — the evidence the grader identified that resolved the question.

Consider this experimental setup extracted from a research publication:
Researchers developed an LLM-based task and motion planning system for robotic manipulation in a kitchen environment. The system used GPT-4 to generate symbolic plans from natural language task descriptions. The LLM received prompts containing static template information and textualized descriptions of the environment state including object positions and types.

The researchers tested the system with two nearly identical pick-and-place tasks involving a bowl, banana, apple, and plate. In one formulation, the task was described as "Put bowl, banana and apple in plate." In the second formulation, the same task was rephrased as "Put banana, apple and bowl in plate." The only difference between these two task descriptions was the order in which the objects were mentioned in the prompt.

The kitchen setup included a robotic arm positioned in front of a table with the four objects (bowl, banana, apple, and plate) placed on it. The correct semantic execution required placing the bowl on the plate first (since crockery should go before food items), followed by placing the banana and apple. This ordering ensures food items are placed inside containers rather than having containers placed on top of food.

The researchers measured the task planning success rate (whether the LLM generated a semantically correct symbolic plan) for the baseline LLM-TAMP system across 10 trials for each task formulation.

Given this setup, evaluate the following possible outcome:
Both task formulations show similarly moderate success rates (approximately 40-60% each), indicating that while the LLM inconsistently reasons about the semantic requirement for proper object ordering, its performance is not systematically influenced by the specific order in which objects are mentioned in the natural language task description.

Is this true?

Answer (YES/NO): NO